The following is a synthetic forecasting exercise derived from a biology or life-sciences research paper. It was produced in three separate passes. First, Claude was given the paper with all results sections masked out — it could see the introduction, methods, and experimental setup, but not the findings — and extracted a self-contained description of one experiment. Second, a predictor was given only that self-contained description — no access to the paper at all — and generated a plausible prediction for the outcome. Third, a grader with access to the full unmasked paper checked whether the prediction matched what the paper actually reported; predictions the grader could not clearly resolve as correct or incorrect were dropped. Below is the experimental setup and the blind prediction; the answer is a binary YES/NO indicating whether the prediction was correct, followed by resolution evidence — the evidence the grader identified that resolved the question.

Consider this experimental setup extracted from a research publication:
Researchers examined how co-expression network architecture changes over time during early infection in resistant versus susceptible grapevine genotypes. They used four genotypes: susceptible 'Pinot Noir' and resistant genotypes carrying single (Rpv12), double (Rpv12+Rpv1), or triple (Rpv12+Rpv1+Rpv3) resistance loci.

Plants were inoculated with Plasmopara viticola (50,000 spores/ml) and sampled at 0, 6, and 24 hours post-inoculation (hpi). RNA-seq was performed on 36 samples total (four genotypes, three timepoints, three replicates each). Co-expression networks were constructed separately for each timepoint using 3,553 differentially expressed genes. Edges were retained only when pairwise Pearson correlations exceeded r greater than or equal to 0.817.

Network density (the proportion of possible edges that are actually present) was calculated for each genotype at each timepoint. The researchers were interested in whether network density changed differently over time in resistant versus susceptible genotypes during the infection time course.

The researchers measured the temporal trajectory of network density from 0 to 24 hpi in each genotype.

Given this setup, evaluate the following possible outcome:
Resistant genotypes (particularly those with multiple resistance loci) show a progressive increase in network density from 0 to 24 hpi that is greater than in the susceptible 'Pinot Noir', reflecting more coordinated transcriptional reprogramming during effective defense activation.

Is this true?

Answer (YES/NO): NO